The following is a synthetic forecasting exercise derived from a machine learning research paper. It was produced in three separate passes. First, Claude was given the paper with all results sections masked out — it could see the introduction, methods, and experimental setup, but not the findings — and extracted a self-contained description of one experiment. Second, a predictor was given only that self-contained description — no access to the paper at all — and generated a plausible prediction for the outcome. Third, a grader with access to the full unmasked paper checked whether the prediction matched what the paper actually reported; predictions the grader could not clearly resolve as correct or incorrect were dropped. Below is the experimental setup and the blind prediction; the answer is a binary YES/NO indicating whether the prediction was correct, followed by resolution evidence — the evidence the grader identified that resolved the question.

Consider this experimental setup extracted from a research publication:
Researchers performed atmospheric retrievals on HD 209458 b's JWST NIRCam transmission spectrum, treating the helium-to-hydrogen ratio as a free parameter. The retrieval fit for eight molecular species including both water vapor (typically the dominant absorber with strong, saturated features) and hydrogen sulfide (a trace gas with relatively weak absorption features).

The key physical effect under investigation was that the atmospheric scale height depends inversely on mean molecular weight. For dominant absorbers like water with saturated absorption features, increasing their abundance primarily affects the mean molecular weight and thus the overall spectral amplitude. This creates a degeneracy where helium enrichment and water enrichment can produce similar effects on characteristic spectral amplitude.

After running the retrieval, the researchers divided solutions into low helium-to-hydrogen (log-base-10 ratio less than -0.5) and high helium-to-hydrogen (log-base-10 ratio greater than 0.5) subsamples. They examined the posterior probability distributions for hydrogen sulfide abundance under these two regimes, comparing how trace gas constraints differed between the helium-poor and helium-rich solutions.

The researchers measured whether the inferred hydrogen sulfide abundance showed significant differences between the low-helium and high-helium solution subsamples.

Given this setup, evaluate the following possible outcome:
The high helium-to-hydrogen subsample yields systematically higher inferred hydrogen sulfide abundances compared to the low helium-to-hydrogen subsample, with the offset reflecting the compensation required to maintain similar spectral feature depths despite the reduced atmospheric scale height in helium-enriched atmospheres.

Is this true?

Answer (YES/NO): NO